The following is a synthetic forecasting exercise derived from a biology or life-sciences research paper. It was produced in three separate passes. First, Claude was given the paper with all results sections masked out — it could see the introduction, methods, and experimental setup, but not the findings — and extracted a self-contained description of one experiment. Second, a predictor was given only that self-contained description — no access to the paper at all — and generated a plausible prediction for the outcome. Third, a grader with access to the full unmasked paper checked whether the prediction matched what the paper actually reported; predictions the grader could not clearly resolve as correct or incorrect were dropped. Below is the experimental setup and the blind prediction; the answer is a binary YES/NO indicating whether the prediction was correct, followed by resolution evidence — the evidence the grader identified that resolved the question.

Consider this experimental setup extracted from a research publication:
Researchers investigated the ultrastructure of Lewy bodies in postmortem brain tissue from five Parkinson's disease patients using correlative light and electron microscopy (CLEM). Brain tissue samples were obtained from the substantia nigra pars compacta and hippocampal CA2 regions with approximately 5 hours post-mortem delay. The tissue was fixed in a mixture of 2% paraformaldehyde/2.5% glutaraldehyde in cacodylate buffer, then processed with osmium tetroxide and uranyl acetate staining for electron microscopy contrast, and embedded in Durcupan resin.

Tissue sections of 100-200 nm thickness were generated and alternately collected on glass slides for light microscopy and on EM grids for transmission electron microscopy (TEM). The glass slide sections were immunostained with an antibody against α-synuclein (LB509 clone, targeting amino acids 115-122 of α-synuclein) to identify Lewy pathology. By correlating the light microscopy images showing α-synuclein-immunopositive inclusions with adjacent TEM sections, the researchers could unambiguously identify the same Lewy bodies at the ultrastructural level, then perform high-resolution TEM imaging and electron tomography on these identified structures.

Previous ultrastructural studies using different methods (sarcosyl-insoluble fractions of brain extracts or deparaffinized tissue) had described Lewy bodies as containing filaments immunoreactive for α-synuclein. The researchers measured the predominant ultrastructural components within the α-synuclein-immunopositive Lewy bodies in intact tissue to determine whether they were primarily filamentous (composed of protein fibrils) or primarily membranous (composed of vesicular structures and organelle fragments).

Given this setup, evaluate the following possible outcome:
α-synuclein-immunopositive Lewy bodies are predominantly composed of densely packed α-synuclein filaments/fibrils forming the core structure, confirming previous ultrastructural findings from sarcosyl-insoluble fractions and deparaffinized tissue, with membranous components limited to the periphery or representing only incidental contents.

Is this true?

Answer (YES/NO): NO